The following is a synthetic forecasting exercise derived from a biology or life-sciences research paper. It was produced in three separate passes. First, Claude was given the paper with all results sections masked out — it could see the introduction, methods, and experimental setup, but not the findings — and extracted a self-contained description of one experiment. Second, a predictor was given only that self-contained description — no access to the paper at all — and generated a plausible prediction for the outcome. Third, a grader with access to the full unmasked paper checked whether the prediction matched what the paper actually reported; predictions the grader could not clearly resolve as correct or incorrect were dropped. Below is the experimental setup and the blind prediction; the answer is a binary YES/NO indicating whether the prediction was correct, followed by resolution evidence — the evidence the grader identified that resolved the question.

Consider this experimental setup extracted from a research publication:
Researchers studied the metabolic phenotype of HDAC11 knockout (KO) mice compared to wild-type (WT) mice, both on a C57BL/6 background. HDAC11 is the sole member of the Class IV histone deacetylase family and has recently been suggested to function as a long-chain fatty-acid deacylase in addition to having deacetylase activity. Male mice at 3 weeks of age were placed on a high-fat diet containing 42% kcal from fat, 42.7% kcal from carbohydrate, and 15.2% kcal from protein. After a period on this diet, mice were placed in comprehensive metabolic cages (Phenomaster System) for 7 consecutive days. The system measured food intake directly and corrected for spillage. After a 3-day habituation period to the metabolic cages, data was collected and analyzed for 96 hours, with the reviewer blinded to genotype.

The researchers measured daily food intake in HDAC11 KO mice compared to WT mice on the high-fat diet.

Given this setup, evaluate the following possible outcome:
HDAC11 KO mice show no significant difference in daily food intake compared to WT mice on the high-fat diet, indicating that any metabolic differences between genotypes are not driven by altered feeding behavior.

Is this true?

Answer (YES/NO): YES